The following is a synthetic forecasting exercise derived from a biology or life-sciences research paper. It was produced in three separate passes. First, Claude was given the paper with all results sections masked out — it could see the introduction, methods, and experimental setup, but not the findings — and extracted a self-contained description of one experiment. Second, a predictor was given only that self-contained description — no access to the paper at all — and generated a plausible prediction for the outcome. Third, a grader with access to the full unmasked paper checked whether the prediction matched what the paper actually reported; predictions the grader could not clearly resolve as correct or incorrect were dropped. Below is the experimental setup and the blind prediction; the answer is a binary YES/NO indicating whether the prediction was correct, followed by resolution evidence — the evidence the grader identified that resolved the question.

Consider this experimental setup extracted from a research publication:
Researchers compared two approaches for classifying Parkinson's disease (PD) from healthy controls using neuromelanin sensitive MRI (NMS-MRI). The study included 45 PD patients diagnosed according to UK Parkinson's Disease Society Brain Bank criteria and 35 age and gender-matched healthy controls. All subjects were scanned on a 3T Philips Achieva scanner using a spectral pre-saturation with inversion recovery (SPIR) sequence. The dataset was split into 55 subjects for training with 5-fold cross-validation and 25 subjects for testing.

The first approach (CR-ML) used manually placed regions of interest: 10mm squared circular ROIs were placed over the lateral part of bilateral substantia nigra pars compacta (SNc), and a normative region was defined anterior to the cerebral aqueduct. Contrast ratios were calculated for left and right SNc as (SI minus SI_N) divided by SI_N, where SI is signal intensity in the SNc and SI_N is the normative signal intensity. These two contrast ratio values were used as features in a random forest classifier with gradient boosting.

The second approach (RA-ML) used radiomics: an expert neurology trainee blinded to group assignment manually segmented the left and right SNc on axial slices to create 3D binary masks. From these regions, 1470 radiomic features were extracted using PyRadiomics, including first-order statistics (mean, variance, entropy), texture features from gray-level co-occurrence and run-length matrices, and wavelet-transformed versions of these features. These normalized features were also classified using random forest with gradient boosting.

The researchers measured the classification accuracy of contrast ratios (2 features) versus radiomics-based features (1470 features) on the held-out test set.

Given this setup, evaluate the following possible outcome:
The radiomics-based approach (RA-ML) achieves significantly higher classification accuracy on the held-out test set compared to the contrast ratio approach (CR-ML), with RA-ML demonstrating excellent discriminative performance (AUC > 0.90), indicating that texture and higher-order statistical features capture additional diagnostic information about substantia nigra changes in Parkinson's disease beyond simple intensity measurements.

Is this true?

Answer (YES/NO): NO